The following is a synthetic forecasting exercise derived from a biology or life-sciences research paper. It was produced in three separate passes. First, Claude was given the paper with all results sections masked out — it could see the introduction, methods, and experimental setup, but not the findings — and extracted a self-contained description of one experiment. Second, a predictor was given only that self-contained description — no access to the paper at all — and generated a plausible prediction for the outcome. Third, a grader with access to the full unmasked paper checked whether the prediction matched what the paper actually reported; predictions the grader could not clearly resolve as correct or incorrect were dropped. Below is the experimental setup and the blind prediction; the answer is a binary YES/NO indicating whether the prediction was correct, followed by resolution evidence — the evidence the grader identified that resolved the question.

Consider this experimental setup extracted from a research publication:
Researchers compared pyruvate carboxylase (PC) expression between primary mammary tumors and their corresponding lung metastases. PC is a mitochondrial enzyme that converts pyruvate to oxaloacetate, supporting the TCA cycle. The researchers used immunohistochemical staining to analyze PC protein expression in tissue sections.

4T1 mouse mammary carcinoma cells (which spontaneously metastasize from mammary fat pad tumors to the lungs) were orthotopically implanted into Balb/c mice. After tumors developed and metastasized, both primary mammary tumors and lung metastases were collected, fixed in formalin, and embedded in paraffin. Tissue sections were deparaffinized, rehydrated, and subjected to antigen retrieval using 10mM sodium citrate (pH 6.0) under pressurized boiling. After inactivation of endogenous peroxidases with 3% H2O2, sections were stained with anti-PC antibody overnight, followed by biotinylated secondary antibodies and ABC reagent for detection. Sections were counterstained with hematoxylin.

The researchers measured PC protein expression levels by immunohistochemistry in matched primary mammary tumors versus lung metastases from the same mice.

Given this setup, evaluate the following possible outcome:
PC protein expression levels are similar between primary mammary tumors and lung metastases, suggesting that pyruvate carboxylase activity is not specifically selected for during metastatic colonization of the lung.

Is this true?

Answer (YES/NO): NO